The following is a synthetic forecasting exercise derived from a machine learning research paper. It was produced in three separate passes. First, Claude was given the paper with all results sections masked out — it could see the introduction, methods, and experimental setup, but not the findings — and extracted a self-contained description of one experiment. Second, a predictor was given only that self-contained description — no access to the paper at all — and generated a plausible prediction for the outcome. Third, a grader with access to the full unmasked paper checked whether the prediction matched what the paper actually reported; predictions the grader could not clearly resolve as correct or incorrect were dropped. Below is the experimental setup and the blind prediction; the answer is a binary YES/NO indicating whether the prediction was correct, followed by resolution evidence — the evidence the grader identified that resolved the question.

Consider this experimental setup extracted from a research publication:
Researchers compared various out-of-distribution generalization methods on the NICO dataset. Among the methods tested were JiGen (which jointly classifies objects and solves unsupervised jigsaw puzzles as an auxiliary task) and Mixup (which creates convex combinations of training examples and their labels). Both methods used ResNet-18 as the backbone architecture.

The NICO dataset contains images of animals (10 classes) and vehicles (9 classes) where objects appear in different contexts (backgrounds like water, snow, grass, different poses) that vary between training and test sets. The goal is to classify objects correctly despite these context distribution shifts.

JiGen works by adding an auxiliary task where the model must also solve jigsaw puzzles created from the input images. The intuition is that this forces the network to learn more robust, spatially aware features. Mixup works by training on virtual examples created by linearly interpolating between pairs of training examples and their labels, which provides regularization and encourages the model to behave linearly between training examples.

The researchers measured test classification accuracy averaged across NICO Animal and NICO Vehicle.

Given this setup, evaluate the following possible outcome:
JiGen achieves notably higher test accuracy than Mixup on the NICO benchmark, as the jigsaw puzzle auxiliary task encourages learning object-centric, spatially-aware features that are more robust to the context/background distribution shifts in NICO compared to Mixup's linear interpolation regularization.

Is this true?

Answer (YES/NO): YES